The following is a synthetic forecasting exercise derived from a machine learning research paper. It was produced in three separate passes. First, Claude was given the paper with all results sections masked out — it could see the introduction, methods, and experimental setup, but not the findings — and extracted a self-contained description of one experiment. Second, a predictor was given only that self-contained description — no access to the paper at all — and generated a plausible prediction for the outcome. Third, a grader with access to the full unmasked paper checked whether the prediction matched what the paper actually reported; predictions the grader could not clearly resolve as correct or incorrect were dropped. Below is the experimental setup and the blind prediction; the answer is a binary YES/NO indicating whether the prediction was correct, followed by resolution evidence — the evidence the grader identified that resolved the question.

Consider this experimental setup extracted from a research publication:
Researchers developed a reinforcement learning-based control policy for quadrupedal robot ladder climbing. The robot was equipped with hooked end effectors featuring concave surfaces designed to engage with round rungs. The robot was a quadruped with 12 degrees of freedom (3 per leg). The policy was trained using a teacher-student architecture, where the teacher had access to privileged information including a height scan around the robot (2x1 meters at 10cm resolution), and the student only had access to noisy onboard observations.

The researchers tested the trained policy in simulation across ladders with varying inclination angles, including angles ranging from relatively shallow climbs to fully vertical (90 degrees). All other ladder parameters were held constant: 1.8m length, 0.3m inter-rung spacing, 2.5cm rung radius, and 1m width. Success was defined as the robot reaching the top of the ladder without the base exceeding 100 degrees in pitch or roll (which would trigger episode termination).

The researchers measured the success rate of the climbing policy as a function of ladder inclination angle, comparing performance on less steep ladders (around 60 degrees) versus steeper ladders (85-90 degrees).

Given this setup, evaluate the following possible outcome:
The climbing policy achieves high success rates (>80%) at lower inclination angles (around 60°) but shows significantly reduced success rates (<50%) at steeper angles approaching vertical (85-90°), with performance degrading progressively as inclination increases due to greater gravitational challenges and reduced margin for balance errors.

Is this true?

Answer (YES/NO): NO